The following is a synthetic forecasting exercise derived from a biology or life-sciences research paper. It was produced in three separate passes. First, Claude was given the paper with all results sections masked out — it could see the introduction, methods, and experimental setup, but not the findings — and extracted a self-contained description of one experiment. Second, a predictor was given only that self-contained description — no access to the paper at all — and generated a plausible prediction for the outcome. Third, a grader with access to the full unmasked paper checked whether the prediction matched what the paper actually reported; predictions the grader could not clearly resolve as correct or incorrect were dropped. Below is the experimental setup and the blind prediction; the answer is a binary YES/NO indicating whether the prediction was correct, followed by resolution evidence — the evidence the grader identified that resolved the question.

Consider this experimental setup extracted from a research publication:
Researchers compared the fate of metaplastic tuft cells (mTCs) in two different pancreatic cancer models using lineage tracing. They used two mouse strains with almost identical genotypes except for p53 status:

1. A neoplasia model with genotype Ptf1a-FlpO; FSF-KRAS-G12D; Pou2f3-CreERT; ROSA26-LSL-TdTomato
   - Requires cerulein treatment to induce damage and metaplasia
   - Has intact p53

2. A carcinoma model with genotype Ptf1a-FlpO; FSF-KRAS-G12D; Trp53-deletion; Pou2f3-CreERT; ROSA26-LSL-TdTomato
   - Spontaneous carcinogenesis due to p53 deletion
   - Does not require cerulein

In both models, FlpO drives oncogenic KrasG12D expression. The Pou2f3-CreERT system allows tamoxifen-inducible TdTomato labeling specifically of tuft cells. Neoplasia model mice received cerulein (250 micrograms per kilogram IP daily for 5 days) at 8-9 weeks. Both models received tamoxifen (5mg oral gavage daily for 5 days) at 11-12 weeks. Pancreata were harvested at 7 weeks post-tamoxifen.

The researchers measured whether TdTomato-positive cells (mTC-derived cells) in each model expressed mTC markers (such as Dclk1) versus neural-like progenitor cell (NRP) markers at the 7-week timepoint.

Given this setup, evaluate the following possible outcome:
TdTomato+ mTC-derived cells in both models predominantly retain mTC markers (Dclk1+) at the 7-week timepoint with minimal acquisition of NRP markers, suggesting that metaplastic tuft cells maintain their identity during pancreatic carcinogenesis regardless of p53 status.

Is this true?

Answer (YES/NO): NO